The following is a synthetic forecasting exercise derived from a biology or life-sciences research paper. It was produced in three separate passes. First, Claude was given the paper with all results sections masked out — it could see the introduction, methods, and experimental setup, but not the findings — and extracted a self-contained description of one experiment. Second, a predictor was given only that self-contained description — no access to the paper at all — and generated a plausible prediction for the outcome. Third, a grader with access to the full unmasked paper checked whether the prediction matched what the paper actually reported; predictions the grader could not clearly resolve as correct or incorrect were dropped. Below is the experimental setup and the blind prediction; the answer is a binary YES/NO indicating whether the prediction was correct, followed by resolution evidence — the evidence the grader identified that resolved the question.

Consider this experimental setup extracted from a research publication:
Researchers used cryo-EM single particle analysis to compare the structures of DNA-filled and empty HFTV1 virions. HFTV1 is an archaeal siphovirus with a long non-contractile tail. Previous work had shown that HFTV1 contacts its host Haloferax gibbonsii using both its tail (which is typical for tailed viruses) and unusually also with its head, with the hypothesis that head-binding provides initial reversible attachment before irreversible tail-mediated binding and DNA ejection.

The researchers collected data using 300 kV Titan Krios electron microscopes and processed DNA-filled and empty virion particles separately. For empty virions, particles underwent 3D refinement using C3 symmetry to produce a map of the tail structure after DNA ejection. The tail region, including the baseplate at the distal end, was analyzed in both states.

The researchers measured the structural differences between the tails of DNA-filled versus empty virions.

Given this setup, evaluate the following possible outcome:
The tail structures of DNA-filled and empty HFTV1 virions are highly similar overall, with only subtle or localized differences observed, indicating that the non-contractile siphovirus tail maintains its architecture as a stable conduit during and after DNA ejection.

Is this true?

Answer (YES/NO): NO